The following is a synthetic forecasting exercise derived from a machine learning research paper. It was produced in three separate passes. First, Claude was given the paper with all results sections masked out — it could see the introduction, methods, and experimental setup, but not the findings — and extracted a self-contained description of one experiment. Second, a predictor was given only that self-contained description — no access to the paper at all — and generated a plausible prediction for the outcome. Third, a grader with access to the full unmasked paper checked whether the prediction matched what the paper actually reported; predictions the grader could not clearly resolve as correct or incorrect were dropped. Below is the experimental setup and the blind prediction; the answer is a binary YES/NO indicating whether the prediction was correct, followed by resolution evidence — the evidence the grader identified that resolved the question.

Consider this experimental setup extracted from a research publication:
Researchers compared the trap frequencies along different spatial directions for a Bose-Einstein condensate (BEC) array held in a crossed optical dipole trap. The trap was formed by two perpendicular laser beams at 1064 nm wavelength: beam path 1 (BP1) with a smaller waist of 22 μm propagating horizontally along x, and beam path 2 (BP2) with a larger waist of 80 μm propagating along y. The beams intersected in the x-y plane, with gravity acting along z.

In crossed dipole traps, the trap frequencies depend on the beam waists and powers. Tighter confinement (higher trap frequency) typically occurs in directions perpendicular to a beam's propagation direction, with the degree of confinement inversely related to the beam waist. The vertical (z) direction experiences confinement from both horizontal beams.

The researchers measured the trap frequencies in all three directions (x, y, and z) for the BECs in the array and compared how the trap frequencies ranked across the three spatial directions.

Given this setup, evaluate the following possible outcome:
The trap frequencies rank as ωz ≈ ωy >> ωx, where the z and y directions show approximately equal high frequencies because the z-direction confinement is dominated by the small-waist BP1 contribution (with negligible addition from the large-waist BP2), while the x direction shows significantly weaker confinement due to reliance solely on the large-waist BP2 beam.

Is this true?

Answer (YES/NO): NO